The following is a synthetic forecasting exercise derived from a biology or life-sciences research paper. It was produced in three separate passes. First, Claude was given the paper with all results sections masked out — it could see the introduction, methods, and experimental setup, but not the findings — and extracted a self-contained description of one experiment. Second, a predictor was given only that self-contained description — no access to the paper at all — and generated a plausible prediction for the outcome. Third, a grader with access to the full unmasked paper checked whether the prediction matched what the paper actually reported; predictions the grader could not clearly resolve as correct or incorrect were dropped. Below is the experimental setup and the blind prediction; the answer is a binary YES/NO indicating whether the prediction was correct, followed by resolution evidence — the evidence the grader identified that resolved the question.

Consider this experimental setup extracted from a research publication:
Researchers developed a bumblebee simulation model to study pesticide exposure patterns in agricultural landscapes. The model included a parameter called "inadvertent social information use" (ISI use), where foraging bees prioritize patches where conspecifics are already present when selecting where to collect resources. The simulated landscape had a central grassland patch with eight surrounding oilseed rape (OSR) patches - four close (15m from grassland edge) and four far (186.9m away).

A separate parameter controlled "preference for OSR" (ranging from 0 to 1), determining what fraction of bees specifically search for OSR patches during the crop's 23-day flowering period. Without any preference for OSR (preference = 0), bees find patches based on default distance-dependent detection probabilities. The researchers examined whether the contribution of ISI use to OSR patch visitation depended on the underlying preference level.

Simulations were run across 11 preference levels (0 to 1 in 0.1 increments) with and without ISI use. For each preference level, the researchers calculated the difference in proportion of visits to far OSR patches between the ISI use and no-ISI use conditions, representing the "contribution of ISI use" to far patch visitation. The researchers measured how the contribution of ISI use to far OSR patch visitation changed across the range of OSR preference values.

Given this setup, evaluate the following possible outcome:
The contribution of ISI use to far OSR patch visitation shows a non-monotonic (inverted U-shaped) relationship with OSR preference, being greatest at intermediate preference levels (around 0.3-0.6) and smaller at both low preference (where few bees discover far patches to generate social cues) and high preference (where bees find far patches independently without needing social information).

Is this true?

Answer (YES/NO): NO